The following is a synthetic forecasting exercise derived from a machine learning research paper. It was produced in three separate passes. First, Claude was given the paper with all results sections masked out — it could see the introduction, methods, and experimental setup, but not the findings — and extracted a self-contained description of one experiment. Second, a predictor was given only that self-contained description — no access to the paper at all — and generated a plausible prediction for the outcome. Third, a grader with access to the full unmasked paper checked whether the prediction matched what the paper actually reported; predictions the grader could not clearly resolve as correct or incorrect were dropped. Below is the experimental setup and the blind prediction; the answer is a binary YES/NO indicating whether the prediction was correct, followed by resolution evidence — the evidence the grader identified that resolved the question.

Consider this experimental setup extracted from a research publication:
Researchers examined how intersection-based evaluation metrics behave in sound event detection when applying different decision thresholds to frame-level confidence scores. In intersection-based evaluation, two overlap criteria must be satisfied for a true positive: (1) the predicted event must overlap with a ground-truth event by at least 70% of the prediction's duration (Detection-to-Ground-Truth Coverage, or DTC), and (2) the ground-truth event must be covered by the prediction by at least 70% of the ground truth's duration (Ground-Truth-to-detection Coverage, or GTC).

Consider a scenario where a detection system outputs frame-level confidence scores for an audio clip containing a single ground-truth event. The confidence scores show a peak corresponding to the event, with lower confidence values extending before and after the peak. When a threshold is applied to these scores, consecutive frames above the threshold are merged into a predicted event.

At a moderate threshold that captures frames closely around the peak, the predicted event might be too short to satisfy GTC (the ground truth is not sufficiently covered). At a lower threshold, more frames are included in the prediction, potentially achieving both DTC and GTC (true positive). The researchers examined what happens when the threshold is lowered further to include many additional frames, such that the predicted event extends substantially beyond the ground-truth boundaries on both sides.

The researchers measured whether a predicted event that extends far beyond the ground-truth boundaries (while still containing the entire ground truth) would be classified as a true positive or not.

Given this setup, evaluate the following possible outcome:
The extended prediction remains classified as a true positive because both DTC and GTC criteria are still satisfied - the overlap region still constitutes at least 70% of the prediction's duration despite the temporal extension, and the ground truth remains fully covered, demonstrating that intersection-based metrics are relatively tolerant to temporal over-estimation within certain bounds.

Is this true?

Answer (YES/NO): NO